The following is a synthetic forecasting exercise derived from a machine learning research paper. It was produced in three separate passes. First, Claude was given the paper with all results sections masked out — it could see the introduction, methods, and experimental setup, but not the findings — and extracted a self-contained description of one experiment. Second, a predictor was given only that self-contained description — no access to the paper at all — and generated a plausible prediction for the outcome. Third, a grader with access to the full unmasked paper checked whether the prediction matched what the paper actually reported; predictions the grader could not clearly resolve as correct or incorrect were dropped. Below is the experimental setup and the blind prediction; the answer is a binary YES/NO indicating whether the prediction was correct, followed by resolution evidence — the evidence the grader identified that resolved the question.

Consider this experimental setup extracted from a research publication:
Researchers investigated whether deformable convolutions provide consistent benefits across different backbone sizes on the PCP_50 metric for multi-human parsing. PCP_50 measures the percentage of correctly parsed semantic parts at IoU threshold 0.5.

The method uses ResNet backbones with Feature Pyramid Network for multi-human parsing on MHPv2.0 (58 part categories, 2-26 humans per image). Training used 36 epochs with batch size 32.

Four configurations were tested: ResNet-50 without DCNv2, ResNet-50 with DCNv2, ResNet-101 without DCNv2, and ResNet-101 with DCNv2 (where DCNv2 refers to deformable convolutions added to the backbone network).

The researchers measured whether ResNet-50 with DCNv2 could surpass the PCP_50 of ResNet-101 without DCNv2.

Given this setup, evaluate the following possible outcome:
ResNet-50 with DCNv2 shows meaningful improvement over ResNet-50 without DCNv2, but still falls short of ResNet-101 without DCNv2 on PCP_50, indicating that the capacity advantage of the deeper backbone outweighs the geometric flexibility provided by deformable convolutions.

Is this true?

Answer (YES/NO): NO